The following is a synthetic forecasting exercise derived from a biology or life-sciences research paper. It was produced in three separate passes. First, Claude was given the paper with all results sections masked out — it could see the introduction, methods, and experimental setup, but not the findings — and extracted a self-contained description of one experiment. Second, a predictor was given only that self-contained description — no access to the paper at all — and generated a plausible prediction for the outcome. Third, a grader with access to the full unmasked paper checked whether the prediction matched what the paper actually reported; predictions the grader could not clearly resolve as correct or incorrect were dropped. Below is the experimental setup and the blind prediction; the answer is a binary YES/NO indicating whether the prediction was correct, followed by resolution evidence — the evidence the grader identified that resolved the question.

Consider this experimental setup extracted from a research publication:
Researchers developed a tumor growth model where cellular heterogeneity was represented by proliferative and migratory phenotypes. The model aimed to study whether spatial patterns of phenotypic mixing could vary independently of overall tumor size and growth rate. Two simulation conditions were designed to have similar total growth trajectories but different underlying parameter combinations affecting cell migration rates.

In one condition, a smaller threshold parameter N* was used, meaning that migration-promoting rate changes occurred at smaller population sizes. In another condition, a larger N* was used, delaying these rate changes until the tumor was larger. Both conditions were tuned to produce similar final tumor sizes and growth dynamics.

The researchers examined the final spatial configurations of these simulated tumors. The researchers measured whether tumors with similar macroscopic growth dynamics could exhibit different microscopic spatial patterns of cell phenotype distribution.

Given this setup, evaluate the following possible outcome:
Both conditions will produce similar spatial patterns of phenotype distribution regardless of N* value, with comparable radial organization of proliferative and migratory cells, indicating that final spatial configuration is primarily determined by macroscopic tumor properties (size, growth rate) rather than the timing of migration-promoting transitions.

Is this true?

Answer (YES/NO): NO